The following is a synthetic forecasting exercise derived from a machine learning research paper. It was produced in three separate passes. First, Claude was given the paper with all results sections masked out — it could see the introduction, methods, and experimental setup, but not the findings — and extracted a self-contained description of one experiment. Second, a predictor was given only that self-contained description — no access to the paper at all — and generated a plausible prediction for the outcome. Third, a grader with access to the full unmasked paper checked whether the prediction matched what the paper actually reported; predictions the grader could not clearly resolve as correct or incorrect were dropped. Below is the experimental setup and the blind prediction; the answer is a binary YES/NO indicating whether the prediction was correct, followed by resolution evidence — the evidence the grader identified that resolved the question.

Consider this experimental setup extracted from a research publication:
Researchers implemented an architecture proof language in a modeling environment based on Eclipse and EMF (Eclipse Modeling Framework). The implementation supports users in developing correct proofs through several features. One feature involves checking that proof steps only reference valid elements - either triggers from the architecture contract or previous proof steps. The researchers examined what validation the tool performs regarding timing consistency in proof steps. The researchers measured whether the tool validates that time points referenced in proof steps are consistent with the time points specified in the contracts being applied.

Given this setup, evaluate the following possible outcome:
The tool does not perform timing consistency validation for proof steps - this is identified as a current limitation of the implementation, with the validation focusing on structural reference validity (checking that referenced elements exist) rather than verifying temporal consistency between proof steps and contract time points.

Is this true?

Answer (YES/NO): NO